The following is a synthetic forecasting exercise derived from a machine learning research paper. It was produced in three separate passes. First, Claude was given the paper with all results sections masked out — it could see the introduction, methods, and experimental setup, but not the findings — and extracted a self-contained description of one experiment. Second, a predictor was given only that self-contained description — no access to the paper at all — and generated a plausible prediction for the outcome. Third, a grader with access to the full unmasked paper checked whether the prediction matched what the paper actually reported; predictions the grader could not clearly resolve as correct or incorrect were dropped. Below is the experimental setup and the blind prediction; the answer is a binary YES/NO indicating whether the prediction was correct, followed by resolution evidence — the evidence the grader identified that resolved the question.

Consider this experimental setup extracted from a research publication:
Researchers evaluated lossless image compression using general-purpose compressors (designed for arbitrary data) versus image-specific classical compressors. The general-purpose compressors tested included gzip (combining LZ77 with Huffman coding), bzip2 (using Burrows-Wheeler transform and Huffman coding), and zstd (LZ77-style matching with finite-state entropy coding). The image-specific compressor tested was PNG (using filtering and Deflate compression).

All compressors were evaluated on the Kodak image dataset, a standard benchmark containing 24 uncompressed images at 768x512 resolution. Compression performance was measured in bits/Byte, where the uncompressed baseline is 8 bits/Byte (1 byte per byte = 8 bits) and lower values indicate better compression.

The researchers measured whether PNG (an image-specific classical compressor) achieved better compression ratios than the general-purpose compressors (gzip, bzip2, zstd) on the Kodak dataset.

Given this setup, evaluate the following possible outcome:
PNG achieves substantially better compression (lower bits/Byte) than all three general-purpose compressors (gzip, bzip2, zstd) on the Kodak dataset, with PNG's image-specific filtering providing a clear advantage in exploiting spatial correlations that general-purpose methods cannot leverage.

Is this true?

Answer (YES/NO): NO